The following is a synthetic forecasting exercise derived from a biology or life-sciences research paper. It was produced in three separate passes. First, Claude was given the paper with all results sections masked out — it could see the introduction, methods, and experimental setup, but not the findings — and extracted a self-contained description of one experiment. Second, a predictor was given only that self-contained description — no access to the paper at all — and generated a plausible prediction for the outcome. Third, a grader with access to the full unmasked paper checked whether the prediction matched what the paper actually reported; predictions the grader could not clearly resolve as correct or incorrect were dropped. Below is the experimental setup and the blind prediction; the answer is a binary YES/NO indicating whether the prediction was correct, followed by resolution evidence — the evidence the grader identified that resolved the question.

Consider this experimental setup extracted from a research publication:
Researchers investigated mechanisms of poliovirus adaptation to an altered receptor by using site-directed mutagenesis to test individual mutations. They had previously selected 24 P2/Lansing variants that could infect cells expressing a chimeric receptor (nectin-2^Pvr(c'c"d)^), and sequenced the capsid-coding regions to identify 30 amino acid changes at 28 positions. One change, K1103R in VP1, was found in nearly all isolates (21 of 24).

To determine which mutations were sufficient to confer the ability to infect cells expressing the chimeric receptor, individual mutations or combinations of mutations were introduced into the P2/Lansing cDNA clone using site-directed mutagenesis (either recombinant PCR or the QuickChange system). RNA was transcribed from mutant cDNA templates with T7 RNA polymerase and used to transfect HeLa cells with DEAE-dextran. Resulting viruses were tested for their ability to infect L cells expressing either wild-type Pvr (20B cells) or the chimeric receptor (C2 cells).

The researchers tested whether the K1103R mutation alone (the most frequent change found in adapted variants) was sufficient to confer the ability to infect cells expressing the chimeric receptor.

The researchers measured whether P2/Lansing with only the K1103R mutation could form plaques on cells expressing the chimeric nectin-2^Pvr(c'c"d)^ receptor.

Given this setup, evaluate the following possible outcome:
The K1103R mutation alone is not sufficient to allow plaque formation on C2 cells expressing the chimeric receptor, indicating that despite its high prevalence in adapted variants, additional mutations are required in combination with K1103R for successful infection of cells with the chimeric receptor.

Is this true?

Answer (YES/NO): NO